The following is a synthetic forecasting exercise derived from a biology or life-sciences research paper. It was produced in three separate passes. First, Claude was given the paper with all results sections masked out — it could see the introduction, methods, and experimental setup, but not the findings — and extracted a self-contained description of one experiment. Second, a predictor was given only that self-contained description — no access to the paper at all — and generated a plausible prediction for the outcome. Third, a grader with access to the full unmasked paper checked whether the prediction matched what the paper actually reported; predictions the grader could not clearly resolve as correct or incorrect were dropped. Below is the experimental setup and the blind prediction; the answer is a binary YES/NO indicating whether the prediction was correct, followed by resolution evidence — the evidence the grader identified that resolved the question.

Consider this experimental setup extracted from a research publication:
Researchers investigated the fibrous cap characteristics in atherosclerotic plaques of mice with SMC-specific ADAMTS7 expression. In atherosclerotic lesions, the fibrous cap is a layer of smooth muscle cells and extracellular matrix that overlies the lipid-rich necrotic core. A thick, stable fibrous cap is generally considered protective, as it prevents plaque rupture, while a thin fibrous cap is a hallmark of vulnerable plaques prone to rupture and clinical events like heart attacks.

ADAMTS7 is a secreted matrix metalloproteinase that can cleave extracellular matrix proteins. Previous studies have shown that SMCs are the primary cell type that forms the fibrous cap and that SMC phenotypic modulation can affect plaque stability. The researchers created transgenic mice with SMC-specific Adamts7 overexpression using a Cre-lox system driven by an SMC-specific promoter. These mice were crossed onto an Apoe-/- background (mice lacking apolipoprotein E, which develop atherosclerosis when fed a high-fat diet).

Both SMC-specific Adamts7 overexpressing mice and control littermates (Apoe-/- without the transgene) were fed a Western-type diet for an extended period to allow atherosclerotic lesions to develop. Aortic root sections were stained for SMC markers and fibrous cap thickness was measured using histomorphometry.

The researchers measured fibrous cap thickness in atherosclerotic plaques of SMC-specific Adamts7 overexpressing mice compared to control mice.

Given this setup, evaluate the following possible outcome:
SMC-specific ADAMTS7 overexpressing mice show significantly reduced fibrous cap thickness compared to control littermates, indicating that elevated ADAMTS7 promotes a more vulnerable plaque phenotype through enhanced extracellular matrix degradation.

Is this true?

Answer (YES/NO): NO